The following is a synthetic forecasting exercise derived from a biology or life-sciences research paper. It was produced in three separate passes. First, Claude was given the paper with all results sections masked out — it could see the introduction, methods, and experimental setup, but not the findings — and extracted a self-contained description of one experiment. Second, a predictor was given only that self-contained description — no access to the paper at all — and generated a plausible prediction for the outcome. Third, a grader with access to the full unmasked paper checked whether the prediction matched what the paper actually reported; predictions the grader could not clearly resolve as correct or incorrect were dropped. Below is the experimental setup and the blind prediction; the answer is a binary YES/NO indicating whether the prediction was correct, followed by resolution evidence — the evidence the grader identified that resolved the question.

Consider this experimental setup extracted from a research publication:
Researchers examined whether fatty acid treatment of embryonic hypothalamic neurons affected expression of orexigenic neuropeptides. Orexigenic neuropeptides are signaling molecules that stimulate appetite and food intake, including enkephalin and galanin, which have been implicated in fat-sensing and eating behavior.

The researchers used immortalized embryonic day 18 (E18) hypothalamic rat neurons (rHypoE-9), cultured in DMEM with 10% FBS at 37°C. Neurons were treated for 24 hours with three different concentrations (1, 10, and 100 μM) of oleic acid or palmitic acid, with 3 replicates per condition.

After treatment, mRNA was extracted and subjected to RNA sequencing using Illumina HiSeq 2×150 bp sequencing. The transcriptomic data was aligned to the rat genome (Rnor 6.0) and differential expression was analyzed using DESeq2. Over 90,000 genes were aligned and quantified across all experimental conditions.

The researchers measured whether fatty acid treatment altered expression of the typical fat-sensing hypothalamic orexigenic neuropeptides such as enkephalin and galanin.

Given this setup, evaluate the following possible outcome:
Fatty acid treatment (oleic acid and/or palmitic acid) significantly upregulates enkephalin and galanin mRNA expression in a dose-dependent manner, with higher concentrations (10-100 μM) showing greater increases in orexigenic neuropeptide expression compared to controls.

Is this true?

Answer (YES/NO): NO